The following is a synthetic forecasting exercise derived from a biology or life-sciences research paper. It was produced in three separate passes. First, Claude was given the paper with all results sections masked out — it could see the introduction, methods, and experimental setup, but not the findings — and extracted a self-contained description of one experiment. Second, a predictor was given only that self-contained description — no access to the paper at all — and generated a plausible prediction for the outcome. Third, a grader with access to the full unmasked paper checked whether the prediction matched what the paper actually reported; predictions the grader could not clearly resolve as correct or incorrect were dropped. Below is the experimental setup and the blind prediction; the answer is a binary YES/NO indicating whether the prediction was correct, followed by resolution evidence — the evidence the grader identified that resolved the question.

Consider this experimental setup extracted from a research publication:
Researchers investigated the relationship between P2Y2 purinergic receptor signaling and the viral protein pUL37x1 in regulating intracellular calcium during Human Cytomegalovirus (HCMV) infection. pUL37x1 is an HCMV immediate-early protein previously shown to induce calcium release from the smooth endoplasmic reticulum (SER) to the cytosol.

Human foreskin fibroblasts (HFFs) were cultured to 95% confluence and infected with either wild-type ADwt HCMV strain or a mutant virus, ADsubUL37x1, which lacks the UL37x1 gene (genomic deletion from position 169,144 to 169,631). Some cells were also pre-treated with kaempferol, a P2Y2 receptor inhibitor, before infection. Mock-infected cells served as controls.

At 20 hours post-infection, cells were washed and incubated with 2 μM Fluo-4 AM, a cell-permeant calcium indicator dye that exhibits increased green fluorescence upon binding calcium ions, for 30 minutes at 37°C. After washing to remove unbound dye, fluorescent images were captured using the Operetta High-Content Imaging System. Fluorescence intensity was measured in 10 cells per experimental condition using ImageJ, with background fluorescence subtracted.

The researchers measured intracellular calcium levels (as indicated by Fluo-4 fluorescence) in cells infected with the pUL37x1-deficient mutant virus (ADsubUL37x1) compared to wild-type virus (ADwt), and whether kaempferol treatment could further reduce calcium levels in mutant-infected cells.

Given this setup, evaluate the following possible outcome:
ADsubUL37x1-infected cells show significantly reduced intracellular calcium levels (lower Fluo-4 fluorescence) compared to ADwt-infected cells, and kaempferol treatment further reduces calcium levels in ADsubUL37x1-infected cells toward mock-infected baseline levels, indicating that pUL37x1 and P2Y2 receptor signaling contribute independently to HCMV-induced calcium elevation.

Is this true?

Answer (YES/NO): NO